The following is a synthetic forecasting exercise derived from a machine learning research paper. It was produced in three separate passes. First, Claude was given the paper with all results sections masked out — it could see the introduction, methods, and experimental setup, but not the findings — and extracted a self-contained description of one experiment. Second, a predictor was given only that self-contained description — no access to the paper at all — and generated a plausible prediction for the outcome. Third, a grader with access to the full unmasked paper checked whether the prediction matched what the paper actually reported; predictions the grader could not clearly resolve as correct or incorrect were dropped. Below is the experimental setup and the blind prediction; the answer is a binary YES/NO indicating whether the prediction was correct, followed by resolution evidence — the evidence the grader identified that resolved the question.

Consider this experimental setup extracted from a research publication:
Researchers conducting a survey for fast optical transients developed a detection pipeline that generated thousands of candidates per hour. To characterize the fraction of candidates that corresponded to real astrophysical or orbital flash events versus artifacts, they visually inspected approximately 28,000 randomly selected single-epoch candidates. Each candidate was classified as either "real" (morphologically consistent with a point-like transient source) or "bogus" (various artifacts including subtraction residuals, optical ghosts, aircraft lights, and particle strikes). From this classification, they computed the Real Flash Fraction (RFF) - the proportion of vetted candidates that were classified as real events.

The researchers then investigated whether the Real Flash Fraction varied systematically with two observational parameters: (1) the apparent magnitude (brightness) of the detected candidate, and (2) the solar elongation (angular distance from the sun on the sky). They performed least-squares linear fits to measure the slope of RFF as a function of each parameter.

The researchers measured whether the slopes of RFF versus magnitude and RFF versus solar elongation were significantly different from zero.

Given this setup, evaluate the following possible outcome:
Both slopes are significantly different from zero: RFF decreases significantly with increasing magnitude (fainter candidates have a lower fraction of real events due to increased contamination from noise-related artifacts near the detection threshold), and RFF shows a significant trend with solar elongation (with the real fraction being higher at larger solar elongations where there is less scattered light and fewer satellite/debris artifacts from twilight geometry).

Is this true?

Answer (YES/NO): NO